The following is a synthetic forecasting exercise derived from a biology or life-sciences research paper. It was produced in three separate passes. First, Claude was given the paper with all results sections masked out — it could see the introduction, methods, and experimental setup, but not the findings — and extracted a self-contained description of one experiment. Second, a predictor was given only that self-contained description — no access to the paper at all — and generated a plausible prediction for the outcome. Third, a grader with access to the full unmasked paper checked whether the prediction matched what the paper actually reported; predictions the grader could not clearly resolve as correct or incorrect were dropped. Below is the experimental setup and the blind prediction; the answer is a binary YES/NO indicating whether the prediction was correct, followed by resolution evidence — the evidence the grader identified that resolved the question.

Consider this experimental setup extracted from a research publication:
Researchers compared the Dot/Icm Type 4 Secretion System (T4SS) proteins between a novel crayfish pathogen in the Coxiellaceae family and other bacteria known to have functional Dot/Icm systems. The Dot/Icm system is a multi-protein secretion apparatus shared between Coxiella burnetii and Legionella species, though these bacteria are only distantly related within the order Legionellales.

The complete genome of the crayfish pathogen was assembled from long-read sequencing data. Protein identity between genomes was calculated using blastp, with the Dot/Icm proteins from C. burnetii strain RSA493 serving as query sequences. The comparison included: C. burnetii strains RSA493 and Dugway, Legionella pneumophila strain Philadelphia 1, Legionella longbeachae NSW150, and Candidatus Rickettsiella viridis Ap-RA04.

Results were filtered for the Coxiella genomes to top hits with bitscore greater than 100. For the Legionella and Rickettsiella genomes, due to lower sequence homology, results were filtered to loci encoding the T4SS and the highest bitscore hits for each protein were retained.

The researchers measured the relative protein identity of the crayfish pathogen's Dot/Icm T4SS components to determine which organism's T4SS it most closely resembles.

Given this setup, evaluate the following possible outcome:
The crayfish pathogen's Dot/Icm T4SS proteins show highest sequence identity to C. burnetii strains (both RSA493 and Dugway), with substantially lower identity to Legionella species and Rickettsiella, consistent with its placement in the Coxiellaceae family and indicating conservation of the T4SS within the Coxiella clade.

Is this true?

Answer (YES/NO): YES